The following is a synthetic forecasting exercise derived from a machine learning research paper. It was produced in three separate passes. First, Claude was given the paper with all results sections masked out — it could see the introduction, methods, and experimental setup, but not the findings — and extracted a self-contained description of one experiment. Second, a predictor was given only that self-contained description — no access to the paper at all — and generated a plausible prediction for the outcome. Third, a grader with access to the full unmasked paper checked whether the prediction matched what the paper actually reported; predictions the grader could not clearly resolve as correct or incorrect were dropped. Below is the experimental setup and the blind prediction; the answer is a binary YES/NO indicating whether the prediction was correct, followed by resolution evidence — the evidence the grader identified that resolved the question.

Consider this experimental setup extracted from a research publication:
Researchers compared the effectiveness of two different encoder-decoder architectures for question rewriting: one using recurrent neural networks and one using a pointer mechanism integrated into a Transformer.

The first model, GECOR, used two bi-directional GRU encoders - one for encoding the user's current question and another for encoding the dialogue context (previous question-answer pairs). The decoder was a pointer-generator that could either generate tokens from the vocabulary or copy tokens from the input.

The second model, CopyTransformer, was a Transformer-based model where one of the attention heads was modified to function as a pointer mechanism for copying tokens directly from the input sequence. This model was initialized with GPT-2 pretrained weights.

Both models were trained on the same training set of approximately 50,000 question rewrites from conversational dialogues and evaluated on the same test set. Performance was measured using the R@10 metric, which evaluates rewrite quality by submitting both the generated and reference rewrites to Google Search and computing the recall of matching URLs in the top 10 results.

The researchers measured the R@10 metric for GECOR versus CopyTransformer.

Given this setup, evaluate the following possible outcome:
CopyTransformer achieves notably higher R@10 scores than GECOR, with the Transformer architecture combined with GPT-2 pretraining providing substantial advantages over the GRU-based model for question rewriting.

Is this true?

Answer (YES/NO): NO